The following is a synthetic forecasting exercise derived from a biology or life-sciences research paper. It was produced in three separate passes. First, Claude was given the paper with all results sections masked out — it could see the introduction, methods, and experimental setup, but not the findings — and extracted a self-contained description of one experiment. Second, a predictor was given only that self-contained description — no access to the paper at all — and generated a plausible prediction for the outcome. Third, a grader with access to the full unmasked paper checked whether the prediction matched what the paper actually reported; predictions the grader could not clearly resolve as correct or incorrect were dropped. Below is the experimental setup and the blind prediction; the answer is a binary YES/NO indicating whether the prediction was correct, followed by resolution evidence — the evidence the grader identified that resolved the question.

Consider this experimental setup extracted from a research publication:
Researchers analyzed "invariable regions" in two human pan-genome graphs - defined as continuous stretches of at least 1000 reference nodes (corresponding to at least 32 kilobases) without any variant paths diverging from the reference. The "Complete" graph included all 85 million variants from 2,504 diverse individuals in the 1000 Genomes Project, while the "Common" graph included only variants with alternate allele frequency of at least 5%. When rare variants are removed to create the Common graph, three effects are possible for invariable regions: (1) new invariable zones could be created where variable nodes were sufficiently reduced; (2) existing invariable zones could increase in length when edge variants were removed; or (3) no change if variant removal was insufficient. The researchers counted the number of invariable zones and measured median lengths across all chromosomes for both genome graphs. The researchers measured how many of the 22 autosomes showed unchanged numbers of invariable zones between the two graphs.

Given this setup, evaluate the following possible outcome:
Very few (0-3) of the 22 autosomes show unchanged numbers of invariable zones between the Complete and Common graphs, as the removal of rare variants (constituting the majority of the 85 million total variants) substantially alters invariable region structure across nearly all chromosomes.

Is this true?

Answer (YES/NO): NO